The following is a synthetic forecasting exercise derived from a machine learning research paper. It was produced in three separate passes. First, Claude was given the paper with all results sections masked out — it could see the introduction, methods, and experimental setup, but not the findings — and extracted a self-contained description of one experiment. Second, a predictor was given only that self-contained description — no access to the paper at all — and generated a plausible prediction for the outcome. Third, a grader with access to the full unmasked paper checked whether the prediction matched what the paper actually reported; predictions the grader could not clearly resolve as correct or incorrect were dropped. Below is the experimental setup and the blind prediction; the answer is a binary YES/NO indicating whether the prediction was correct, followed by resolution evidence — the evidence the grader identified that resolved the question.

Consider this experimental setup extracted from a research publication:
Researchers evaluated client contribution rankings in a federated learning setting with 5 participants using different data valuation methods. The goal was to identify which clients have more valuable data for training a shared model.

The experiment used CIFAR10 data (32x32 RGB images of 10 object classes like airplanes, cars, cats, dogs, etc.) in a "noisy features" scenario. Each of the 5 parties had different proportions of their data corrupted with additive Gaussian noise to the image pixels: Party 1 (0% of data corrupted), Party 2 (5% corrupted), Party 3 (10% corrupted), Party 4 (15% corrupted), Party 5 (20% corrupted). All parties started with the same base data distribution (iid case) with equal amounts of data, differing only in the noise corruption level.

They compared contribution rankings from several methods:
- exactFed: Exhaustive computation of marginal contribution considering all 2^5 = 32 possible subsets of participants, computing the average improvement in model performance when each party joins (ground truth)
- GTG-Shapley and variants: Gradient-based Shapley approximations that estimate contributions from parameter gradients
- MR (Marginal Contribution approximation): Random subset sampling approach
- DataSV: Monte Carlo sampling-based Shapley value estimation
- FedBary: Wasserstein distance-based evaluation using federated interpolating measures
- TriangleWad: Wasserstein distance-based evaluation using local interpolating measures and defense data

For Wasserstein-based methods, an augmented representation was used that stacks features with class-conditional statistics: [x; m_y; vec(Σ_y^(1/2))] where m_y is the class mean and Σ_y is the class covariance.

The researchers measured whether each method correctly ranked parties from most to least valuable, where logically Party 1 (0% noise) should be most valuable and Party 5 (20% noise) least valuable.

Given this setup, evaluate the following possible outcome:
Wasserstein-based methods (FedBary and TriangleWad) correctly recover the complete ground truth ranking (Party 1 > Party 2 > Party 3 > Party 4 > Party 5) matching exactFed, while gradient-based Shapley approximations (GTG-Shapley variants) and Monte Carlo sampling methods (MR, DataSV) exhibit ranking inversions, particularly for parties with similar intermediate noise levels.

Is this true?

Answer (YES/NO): NO